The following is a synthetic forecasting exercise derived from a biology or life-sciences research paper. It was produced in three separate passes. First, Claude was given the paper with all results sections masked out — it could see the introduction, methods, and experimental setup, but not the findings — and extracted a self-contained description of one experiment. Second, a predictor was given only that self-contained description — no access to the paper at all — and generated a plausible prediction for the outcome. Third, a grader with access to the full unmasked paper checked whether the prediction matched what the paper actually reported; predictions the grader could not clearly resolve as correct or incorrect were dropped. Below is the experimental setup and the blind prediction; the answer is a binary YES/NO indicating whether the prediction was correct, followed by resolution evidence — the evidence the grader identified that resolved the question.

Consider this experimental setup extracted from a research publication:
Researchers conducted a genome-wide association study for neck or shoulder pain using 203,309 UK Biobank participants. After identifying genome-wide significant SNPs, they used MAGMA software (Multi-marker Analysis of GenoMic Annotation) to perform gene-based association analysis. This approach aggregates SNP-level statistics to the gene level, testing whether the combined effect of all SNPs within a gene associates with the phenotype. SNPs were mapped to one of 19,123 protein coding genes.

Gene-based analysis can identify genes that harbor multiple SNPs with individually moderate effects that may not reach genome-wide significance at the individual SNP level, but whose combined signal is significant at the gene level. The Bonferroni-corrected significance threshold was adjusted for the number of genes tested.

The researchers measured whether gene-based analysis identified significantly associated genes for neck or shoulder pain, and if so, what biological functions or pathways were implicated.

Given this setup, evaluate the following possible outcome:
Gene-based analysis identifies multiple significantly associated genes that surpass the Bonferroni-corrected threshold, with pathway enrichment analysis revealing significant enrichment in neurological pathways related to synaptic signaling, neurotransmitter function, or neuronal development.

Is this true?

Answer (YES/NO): NO